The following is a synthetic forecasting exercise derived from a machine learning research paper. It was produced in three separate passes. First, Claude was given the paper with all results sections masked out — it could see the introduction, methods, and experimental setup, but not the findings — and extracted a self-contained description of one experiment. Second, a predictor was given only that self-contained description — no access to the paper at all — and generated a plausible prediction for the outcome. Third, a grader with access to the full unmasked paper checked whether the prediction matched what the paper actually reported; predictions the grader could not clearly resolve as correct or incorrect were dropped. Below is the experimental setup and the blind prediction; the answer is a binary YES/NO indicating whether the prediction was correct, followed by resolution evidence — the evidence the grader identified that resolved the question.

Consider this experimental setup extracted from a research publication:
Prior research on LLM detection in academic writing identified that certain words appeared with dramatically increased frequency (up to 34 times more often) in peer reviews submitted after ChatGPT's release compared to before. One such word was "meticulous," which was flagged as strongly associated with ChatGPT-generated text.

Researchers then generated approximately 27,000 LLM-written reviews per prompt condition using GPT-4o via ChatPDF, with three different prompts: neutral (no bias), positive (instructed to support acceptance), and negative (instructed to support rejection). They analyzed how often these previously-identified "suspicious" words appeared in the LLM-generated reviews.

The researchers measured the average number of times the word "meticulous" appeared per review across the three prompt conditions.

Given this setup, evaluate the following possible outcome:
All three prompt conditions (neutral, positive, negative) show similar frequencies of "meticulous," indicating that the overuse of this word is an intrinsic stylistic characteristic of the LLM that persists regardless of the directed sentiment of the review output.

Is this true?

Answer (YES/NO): NO